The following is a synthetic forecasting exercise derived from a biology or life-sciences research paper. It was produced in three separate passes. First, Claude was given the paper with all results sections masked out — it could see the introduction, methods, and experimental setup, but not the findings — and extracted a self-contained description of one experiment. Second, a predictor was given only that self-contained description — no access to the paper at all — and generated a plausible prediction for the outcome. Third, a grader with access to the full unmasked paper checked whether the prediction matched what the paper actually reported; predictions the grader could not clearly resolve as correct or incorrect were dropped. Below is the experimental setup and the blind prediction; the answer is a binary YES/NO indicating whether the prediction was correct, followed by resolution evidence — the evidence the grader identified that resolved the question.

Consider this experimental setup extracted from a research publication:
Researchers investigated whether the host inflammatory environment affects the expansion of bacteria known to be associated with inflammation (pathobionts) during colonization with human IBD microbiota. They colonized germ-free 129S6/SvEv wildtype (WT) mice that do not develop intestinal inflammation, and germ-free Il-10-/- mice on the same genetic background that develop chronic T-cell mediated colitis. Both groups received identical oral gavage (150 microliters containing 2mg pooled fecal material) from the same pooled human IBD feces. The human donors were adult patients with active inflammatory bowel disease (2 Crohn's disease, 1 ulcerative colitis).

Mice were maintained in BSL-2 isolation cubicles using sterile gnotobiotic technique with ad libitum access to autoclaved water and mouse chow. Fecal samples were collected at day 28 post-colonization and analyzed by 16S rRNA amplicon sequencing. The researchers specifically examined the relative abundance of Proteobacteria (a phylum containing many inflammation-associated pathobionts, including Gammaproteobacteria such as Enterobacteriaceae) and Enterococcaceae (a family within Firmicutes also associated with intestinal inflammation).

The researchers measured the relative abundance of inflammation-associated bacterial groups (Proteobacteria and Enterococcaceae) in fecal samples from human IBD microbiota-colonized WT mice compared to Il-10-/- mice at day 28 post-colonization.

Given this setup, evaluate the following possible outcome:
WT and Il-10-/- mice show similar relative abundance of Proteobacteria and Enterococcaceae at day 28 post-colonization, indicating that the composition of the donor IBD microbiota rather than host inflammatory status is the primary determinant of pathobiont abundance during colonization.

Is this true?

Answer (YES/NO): NO